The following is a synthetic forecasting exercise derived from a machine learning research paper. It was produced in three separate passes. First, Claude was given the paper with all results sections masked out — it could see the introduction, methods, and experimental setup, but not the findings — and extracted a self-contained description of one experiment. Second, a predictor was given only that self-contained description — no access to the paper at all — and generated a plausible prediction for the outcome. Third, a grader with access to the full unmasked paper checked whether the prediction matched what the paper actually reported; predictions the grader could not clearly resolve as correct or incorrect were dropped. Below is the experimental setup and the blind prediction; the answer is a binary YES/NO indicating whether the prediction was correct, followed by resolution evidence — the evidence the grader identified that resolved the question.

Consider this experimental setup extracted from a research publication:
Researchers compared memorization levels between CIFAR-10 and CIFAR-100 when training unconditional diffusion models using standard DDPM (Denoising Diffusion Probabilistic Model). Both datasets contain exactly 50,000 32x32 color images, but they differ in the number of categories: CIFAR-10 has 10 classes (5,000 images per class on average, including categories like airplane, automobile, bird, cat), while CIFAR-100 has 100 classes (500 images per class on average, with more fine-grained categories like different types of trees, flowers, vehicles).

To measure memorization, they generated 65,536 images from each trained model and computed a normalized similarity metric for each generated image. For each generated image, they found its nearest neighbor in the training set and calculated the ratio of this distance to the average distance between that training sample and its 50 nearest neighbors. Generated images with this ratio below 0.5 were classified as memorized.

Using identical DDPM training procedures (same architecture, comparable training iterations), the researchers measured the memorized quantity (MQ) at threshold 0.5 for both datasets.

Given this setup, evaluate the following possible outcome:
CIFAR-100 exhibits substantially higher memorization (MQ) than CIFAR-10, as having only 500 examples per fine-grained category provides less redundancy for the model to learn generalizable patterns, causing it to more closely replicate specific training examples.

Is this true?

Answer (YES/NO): YES